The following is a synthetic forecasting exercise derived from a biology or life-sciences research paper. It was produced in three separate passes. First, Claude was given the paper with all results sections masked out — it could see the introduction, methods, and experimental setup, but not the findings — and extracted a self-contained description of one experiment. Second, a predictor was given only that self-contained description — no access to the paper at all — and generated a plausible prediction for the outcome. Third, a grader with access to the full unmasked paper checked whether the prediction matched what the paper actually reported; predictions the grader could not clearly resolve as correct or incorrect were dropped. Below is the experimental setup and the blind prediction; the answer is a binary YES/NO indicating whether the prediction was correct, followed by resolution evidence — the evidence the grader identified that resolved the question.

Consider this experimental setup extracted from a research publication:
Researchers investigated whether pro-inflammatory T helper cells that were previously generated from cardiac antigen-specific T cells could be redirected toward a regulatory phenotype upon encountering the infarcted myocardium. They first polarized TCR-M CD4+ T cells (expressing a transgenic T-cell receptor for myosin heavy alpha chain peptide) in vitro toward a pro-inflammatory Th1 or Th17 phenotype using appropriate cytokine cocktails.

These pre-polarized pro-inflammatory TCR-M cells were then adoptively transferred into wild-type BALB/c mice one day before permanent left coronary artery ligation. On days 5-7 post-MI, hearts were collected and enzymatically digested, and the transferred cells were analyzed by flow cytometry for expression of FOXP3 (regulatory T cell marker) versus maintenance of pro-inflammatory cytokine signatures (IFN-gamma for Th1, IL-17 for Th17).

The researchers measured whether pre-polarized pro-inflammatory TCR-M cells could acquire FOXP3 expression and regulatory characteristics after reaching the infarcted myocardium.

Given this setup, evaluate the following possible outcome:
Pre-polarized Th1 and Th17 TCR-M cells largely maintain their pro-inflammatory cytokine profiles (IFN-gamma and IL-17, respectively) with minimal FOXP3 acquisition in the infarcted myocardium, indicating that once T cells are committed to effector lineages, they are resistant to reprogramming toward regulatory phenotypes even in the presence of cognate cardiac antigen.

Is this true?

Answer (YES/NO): NO